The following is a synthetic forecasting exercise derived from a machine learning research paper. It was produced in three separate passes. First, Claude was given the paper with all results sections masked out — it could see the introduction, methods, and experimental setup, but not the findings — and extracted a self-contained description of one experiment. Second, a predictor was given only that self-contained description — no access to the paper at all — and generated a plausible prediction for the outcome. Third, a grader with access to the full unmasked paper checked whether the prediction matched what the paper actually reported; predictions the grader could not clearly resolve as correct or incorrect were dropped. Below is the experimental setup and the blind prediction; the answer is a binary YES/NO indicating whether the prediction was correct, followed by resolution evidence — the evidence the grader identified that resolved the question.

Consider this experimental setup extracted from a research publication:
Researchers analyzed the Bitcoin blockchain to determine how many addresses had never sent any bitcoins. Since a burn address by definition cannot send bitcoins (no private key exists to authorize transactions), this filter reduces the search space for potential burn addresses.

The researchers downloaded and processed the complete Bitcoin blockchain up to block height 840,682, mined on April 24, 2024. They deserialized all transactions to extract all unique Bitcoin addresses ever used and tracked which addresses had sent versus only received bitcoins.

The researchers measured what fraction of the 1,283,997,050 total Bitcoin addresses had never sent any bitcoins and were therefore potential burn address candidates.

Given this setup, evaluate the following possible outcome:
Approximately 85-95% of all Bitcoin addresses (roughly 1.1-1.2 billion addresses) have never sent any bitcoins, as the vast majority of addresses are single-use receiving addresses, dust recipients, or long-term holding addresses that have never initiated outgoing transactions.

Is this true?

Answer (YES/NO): NO